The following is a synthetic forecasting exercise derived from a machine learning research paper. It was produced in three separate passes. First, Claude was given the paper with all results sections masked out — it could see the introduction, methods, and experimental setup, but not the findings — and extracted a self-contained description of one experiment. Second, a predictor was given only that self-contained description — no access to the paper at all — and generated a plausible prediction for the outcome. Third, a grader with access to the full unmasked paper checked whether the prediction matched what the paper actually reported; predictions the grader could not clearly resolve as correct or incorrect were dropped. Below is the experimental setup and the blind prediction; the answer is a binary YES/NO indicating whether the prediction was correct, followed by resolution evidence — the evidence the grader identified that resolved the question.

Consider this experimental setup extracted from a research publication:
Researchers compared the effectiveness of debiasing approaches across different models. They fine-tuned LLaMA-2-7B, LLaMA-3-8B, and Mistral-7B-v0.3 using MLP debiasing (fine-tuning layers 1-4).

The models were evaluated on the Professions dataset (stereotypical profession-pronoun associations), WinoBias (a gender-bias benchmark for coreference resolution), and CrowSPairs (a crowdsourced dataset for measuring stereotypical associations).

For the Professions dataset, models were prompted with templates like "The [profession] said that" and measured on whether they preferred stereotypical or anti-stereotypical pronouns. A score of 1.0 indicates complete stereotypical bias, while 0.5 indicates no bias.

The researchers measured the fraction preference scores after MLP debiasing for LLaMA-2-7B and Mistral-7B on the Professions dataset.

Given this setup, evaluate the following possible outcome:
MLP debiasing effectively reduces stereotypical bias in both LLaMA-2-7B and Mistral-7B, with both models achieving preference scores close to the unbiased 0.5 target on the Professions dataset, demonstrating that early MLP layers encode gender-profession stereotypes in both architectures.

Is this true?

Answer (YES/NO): NO